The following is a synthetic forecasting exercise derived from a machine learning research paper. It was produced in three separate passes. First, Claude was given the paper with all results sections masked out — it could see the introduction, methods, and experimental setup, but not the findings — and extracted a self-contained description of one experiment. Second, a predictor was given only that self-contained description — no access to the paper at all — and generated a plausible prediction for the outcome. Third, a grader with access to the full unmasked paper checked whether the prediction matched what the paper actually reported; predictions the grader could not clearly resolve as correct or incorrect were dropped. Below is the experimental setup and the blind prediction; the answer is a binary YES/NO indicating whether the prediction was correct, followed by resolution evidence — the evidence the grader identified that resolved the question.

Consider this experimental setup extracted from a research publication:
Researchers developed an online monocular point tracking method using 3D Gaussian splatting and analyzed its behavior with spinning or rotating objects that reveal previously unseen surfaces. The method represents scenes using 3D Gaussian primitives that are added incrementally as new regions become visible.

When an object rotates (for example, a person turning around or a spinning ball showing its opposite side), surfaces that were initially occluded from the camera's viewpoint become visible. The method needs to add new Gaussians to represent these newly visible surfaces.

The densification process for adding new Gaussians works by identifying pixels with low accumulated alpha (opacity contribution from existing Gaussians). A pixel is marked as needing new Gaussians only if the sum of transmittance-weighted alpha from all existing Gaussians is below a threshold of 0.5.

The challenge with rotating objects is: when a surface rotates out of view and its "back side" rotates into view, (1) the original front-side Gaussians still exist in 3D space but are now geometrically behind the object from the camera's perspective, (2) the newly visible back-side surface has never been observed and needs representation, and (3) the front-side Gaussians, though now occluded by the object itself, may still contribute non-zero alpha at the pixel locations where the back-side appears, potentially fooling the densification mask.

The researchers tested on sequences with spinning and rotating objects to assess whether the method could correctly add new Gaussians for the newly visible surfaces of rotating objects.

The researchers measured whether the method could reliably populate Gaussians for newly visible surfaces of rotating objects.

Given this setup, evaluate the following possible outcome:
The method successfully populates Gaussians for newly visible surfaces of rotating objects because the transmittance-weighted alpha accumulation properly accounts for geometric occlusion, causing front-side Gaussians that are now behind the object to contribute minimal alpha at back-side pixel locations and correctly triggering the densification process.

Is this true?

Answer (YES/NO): NO